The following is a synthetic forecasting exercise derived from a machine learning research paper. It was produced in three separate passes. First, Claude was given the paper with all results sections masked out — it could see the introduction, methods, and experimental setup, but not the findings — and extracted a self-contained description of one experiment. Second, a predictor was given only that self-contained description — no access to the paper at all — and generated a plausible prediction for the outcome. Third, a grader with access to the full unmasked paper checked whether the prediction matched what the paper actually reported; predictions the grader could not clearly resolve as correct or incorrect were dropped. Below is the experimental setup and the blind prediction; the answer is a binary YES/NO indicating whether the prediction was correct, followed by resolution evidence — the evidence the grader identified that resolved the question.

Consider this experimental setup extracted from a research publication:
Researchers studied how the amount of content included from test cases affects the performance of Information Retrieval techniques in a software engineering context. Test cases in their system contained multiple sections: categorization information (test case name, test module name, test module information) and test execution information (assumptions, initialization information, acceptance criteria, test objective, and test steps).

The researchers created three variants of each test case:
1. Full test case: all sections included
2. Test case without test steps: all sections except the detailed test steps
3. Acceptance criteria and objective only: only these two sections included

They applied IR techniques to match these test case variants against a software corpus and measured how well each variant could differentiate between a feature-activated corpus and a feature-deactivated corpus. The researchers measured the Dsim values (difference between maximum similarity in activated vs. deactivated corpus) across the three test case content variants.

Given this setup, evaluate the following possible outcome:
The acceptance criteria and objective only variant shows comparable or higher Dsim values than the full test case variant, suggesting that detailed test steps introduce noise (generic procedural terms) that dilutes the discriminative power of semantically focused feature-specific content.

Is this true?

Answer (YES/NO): YES